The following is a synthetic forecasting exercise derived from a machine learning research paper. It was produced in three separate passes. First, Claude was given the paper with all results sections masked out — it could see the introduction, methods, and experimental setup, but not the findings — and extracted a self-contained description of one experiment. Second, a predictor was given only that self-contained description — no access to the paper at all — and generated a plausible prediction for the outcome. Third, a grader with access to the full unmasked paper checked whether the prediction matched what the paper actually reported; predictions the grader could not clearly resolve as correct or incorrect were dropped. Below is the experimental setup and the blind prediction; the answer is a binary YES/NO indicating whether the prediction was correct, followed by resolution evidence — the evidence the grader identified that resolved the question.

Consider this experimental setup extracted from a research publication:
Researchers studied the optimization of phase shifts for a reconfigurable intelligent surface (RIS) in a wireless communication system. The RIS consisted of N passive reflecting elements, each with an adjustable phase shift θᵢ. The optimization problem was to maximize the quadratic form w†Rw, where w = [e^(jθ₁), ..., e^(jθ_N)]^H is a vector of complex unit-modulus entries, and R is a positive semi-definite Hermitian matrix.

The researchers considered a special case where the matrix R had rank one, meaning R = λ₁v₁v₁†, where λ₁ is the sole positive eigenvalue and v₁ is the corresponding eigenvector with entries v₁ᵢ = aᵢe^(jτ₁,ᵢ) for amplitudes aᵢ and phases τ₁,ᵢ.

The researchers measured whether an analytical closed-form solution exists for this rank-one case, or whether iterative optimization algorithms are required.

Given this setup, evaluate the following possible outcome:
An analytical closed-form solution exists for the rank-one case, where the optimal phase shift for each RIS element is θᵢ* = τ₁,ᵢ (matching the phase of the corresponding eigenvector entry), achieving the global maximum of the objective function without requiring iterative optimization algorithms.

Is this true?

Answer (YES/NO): YES